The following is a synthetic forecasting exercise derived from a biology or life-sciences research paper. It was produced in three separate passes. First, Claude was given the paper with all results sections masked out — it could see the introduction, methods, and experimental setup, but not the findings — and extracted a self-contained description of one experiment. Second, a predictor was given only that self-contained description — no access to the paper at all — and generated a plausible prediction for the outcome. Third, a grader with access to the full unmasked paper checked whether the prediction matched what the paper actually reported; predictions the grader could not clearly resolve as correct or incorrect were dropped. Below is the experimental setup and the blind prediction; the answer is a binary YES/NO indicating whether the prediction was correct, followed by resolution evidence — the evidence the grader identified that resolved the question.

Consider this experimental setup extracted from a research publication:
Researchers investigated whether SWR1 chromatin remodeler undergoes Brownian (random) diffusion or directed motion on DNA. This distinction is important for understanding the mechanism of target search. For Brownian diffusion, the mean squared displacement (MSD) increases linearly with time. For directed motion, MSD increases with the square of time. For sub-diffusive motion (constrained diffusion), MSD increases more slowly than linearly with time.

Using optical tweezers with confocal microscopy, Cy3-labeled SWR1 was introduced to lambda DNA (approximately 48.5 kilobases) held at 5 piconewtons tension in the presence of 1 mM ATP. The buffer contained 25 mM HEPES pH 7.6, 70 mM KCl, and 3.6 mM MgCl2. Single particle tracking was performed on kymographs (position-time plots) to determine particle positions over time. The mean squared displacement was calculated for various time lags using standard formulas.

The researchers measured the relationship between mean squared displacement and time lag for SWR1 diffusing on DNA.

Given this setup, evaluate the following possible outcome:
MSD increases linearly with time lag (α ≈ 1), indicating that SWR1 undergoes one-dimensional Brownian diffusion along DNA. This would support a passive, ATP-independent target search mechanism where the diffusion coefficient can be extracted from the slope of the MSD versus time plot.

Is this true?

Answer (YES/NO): NO